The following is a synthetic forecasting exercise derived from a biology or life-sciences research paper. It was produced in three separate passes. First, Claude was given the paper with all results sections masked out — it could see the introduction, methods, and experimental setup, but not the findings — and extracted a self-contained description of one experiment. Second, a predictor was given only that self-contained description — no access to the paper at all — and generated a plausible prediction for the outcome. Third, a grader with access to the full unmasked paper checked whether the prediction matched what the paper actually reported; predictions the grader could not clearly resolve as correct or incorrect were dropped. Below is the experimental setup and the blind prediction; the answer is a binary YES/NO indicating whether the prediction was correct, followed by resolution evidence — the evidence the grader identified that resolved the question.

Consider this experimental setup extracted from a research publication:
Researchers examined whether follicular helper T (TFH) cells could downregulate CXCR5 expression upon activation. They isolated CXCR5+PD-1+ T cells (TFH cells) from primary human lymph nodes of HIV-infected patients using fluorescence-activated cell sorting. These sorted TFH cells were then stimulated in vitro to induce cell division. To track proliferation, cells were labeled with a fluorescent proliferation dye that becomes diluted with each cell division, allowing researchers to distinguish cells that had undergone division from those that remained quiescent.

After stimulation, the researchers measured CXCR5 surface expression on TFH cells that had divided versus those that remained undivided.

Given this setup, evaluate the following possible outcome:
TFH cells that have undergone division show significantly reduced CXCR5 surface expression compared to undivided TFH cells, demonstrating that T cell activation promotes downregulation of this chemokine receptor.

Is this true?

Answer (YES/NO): YES